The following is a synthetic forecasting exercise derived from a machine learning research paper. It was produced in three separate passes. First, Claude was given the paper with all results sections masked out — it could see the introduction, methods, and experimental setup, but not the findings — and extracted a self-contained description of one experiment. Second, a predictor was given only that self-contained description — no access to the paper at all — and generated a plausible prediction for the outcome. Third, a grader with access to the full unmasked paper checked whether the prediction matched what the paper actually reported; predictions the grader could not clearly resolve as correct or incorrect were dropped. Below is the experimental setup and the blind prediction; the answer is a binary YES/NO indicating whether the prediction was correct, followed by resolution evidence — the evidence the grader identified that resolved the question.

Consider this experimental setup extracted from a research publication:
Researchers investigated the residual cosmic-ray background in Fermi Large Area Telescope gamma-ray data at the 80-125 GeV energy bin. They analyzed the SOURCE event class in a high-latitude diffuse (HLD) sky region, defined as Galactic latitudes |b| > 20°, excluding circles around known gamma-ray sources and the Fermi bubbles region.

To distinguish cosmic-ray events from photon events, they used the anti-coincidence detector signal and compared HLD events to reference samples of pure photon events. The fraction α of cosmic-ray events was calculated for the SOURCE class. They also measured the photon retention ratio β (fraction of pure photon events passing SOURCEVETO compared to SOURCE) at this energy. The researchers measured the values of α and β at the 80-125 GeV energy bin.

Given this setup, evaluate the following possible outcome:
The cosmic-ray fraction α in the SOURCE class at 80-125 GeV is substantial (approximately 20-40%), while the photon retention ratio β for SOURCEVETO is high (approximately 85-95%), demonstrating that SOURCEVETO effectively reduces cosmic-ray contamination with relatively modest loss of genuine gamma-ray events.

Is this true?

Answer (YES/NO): YES